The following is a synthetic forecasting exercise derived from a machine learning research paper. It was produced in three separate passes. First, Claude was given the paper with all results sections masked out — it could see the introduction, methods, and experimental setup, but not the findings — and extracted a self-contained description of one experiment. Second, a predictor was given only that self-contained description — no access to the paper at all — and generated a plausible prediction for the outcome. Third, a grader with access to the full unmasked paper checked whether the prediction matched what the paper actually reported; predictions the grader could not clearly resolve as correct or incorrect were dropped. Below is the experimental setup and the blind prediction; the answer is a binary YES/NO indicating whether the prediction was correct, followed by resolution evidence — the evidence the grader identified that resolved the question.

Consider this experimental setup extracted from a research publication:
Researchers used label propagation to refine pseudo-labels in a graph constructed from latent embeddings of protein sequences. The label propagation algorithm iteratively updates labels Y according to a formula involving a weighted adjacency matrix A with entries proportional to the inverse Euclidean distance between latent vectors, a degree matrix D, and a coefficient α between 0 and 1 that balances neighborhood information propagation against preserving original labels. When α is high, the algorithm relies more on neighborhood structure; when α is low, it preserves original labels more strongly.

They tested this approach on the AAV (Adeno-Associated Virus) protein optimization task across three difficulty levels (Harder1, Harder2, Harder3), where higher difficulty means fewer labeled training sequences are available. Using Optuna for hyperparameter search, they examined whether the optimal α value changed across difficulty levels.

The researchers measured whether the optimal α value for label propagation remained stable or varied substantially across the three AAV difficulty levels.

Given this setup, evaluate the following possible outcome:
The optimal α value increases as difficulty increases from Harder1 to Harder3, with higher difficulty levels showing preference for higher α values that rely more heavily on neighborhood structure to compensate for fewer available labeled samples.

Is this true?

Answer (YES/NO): NO